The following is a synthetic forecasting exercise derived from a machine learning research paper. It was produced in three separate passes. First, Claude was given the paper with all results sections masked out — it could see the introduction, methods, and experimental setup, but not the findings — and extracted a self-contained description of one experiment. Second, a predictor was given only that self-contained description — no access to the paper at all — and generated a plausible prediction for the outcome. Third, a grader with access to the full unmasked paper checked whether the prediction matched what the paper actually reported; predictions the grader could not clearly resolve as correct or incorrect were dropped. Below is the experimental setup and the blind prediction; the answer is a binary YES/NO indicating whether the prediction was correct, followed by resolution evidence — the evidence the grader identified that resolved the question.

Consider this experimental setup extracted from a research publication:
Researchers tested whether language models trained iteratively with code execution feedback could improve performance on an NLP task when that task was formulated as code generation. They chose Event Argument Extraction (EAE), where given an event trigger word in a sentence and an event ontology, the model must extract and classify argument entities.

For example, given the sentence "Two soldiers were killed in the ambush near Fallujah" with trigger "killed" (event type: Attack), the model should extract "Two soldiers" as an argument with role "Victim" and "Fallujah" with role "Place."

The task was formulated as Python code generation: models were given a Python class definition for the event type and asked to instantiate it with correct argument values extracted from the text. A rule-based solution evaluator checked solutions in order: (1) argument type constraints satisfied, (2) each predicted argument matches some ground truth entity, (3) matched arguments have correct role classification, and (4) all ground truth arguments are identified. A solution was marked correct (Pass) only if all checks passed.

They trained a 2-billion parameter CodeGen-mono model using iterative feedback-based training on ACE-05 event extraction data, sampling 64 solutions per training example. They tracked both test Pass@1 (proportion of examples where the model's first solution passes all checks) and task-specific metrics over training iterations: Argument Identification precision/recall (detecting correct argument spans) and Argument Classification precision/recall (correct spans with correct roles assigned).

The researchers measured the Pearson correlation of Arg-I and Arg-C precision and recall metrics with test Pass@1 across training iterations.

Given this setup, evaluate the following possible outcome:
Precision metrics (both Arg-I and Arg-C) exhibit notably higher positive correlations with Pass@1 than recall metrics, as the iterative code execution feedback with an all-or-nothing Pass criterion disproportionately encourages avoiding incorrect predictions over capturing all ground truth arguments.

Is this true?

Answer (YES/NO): YES